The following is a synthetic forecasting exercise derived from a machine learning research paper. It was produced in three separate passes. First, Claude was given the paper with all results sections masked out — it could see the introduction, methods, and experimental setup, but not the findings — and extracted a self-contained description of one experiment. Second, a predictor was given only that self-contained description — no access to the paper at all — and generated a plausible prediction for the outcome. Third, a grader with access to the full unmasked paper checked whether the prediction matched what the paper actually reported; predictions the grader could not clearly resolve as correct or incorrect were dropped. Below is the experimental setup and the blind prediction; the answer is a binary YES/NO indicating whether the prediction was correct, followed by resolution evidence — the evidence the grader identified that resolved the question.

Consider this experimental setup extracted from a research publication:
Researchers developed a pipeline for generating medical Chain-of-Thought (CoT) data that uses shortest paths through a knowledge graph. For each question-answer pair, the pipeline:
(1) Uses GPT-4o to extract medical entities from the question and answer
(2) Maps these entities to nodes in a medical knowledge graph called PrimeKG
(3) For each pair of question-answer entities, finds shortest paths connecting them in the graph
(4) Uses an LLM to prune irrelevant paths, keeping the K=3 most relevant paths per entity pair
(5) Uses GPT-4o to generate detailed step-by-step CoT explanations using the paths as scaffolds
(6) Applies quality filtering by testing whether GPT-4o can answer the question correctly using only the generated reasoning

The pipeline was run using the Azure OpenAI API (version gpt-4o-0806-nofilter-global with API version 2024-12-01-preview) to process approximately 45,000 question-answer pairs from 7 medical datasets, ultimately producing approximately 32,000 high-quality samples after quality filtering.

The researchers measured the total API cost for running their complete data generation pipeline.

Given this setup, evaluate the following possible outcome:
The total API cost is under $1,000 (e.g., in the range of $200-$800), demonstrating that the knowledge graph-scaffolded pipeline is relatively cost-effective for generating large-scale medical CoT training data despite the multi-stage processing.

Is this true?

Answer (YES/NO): NO